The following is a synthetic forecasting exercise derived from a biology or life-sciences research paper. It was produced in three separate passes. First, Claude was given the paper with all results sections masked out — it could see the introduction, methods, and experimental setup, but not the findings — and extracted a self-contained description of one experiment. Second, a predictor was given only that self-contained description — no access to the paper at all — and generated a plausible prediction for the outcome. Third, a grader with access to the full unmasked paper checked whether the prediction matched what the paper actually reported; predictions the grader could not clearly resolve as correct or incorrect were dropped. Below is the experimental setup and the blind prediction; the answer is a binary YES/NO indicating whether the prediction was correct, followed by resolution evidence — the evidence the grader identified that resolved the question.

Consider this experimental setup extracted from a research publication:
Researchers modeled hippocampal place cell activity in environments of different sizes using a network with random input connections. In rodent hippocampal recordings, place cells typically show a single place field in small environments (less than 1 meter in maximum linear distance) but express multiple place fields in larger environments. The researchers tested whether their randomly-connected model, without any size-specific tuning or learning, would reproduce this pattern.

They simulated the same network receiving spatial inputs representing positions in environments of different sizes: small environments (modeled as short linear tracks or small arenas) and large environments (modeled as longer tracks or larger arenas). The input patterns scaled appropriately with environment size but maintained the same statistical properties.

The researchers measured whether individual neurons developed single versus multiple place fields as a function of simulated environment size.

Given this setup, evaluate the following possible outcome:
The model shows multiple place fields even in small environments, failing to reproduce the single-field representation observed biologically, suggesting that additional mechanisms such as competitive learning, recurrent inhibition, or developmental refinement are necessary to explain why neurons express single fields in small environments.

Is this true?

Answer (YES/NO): NO